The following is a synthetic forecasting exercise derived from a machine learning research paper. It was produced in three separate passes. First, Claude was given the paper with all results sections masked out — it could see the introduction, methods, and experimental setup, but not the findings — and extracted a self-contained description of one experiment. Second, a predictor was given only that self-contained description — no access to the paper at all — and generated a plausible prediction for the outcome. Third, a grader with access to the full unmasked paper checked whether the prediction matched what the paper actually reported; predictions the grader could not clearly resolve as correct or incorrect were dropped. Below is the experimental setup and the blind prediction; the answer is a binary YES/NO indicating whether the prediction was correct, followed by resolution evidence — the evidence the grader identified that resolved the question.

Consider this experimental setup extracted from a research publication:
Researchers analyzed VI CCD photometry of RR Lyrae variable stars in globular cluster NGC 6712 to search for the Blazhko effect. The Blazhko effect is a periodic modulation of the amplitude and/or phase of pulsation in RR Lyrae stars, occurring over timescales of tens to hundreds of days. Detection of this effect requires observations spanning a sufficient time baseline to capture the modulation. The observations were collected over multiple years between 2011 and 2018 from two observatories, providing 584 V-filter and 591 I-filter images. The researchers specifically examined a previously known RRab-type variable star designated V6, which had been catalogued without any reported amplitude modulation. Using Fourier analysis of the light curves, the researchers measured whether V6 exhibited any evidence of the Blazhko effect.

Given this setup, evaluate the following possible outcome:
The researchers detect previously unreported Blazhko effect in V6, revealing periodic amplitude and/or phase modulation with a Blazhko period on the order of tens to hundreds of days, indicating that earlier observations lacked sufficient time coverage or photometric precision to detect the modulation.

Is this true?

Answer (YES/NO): YES